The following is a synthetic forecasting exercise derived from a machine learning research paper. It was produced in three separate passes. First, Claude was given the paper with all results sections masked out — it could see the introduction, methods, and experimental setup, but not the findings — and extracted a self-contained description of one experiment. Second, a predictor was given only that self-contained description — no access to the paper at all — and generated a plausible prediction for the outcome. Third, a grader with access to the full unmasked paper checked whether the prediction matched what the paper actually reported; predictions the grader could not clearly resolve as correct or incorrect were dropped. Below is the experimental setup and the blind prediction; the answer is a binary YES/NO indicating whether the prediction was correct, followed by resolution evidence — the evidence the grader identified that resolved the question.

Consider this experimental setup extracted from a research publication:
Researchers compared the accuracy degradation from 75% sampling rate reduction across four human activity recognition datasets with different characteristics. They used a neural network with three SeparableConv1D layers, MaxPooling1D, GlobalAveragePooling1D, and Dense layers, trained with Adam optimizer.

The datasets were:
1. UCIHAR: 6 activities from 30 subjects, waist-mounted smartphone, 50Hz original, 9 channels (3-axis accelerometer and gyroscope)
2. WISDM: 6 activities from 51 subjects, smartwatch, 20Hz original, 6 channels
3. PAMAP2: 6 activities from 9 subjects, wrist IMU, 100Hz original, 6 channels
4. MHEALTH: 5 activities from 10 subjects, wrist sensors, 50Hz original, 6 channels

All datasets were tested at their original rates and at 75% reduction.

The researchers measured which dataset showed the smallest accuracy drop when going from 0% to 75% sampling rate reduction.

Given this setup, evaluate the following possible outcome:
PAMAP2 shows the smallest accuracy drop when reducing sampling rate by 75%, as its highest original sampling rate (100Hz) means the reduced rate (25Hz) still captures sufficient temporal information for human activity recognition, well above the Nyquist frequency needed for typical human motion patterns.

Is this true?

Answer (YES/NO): NO